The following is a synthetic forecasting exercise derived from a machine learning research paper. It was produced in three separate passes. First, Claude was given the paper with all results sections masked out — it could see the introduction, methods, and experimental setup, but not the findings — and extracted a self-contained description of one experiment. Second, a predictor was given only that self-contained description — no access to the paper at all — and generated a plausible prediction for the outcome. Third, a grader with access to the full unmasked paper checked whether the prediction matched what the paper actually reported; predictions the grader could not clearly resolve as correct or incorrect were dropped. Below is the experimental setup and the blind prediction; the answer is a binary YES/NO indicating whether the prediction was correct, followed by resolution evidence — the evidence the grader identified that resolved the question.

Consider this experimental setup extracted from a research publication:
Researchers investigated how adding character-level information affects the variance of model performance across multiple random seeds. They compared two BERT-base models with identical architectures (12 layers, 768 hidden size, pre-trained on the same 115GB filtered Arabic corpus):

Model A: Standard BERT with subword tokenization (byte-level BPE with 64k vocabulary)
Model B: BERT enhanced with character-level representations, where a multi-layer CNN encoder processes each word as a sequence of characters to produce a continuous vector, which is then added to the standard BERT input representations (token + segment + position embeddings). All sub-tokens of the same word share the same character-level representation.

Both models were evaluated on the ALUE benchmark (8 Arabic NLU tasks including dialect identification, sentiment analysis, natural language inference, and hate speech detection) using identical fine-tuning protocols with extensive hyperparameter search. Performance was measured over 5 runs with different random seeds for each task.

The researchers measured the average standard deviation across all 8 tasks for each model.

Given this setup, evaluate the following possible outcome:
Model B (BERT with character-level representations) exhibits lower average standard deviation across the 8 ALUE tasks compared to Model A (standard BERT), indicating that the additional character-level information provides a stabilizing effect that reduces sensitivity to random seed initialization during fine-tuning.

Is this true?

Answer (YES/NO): YES